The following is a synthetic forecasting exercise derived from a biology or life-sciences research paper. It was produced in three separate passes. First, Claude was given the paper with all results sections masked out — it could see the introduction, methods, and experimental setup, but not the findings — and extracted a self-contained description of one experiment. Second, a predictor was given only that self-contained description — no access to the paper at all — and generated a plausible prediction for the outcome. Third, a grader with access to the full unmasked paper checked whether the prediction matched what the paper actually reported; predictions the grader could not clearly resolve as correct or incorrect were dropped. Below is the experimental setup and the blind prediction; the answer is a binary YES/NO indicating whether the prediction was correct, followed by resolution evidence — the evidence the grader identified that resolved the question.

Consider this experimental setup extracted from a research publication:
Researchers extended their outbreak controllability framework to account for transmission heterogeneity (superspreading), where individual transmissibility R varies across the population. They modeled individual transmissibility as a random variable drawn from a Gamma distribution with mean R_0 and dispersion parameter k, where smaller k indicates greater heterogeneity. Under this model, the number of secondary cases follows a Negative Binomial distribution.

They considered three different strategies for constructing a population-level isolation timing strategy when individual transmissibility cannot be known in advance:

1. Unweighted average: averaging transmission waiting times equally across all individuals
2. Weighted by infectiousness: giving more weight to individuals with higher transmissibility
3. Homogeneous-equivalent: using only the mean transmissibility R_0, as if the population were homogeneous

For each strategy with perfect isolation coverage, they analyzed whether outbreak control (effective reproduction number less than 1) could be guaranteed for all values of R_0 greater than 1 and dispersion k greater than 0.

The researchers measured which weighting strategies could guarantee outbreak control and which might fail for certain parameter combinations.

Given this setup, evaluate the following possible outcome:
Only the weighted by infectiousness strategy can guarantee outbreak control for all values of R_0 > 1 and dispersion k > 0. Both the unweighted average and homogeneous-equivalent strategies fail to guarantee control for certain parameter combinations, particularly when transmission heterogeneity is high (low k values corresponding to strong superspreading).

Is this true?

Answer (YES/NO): NO